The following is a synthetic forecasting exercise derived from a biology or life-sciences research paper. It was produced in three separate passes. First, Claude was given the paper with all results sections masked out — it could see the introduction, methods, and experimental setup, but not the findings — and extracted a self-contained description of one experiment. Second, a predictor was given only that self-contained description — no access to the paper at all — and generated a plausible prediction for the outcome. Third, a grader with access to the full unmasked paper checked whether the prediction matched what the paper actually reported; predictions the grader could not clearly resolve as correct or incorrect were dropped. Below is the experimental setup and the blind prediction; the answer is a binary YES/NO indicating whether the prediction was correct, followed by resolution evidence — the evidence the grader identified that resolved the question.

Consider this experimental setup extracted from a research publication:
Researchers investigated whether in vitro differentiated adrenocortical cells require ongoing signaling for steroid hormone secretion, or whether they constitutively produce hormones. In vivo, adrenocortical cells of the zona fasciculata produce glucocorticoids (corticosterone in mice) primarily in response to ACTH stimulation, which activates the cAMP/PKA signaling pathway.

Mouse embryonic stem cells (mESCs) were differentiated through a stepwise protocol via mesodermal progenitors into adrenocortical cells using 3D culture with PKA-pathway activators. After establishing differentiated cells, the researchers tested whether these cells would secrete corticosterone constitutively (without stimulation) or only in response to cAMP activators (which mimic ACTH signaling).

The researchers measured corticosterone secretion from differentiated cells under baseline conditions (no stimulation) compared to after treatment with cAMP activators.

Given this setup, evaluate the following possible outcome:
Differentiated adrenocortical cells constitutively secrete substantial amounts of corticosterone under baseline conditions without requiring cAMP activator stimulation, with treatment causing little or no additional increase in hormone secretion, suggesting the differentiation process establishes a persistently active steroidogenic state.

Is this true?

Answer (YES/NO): NO